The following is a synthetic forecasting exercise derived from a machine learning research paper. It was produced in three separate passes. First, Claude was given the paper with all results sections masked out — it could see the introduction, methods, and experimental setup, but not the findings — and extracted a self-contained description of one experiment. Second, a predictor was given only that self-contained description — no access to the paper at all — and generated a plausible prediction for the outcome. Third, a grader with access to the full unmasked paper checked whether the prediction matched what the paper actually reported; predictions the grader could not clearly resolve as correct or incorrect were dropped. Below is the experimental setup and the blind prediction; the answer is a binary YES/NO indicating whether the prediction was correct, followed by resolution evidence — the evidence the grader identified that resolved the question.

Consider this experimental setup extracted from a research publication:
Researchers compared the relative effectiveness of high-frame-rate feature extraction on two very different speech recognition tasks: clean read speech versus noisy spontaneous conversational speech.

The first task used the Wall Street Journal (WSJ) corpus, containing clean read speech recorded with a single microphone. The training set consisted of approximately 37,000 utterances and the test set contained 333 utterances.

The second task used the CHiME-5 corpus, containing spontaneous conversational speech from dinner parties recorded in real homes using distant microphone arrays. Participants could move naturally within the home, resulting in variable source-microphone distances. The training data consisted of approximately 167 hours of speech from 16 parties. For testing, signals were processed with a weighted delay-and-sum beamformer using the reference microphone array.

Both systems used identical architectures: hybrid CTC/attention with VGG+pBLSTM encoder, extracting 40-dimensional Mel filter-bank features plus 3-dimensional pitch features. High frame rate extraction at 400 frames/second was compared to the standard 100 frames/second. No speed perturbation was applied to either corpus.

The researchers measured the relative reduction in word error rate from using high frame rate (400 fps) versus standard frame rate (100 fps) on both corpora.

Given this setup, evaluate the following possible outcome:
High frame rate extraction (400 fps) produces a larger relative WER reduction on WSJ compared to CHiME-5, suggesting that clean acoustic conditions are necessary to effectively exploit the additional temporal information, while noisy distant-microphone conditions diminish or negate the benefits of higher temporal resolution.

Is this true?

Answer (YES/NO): YES